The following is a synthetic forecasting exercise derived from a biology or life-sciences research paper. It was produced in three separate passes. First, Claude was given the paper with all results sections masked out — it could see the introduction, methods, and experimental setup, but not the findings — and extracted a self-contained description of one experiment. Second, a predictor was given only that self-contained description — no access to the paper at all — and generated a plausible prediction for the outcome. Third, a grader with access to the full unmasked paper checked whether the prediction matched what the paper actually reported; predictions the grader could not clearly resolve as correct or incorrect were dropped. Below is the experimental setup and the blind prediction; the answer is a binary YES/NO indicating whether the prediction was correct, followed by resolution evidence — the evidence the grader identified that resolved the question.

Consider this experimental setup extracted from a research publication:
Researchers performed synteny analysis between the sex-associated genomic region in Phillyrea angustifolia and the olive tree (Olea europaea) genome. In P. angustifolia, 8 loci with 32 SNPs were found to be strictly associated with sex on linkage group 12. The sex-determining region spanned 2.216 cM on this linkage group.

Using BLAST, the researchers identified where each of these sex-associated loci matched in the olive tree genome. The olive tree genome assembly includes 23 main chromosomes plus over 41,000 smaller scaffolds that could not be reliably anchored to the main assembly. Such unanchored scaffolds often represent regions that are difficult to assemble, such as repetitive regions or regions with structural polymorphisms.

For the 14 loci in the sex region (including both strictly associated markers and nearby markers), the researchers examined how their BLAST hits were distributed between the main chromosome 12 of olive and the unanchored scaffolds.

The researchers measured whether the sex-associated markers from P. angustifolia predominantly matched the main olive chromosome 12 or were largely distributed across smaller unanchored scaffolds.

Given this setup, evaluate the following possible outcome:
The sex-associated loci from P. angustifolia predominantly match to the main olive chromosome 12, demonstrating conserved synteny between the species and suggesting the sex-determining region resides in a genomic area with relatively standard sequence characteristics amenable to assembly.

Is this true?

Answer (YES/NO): NO